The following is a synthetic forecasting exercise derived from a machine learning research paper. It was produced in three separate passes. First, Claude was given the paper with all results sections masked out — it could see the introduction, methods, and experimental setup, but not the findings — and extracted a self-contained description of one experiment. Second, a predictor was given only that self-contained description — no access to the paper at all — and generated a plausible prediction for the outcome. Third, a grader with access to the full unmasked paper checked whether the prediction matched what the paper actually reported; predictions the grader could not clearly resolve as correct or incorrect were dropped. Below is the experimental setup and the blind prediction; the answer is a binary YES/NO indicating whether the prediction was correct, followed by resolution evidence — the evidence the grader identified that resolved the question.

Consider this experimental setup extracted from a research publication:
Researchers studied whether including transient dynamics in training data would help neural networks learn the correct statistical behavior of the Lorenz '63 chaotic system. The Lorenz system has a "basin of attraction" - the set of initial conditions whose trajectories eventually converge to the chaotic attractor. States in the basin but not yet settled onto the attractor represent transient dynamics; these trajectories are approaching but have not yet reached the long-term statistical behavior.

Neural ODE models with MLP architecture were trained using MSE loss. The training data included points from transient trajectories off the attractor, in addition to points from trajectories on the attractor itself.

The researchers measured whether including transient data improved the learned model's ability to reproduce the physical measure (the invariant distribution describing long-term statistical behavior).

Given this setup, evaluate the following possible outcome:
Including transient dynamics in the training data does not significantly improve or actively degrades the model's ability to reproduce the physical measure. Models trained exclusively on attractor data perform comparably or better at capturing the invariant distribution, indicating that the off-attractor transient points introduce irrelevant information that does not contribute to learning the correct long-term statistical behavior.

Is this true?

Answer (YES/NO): YES